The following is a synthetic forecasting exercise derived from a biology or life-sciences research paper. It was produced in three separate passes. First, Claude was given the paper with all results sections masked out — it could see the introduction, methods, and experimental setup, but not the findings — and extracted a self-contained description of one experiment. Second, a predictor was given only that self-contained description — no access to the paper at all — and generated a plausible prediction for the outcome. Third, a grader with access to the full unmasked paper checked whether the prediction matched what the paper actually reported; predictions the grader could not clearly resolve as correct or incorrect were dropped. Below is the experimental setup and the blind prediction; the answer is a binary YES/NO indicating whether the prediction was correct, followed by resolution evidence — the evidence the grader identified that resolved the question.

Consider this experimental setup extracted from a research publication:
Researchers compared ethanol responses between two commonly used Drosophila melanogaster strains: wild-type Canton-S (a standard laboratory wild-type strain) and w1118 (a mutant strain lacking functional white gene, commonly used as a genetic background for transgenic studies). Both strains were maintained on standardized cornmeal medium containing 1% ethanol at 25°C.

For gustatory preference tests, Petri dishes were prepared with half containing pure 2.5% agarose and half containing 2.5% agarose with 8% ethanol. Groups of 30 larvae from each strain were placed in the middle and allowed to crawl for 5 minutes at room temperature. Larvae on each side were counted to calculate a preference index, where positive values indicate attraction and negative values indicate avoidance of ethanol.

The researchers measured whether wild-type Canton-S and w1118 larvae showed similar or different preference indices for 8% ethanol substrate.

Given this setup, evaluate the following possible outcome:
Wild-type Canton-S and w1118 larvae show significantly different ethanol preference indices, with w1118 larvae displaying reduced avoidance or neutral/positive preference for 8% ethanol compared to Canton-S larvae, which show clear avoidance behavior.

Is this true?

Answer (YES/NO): NO